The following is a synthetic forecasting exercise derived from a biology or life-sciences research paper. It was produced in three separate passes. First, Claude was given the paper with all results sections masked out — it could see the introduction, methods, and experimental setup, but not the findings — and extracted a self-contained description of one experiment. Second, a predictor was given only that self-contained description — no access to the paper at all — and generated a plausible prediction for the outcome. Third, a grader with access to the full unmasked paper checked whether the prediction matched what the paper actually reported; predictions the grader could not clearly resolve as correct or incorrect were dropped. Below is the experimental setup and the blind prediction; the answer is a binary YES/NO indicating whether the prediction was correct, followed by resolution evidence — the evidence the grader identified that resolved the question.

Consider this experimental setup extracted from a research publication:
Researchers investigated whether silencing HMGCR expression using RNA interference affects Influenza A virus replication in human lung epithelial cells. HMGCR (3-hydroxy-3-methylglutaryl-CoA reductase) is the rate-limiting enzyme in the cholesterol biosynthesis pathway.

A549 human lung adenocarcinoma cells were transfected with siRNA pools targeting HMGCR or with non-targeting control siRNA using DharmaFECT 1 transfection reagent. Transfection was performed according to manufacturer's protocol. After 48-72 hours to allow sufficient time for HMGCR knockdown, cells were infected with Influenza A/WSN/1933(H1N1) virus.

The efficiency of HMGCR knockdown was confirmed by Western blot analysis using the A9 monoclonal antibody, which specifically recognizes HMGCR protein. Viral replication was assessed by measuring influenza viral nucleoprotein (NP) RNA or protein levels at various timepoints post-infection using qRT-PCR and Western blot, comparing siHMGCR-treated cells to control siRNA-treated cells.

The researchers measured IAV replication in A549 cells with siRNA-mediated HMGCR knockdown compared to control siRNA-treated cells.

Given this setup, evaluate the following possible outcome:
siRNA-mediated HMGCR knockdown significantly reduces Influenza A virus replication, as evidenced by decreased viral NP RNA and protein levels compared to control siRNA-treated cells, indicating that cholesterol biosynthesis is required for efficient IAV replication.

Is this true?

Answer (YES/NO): NO